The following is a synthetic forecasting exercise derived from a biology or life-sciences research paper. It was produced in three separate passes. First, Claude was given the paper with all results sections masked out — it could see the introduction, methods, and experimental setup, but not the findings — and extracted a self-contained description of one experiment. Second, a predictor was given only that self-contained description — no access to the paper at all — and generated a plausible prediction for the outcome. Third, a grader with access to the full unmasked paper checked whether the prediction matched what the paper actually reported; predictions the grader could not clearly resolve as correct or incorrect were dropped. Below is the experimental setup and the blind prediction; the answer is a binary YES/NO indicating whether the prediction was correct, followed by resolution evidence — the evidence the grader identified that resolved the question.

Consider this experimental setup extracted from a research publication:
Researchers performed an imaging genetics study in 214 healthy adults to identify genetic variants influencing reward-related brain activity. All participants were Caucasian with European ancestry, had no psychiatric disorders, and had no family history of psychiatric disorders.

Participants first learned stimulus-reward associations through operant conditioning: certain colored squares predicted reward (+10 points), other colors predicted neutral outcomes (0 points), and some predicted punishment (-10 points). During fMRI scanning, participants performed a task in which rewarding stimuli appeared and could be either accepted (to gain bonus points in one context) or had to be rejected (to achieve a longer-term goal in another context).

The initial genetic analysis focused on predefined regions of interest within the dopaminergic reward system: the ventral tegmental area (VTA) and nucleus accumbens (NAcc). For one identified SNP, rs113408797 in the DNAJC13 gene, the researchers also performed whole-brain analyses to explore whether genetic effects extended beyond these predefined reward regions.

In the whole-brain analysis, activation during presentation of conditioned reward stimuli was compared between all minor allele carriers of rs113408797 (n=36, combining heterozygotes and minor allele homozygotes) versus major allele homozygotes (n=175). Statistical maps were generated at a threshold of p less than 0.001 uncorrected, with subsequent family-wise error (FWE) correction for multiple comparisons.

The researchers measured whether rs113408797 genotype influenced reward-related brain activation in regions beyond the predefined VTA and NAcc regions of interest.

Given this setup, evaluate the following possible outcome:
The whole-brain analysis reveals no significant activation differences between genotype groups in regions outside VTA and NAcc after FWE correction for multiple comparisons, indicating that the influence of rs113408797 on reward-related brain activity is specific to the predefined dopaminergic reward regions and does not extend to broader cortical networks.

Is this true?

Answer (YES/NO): NO